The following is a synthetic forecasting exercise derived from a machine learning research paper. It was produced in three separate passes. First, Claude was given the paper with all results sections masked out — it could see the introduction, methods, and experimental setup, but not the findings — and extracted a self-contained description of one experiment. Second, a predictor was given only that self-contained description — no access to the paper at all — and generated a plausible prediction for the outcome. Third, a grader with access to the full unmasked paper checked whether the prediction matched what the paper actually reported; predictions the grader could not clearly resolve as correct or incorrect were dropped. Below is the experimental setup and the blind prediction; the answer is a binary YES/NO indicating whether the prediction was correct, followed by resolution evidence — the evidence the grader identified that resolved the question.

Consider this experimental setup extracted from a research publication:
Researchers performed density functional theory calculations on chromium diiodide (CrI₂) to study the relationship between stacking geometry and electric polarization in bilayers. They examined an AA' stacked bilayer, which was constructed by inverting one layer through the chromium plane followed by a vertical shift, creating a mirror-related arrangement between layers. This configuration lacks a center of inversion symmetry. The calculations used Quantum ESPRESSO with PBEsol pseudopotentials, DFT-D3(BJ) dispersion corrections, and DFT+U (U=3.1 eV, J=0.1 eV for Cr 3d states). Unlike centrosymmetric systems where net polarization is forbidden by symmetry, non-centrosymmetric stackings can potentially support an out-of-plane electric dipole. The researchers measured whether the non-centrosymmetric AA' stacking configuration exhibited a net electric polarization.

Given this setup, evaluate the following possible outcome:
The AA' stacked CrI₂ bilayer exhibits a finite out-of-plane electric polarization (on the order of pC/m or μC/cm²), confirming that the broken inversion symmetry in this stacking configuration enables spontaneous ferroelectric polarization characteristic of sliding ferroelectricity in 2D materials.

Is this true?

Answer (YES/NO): NO